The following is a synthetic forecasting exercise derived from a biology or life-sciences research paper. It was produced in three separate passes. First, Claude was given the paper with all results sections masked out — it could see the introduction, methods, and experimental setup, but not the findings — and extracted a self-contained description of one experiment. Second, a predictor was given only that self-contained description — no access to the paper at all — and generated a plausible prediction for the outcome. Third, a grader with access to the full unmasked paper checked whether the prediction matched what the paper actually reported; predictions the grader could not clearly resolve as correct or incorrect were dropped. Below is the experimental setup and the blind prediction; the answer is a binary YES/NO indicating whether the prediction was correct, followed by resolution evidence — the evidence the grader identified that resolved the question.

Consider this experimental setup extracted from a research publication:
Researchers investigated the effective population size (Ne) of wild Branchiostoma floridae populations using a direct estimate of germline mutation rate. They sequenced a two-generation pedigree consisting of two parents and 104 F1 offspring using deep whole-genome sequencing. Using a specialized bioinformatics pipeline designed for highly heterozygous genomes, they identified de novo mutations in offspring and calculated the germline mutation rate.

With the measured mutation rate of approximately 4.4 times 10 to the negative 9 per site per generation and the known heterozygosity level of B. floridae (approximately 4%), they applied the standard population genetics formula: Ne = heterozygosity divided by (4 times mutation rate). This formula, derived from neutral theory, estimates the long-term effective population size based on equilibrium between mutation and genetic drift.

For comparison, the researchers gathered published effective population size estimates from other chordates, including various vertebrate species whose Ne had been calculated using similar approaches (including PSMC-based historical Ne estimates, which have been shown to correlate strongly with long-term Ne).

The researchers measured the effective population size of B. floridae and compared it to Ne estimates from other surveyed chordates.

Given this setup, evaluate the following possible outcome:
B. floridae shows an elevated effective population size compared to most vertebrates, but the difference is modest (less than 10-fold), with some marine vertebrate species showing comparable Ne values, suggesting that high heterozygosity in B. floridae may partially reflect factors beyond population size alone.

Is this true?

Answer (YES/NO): NO